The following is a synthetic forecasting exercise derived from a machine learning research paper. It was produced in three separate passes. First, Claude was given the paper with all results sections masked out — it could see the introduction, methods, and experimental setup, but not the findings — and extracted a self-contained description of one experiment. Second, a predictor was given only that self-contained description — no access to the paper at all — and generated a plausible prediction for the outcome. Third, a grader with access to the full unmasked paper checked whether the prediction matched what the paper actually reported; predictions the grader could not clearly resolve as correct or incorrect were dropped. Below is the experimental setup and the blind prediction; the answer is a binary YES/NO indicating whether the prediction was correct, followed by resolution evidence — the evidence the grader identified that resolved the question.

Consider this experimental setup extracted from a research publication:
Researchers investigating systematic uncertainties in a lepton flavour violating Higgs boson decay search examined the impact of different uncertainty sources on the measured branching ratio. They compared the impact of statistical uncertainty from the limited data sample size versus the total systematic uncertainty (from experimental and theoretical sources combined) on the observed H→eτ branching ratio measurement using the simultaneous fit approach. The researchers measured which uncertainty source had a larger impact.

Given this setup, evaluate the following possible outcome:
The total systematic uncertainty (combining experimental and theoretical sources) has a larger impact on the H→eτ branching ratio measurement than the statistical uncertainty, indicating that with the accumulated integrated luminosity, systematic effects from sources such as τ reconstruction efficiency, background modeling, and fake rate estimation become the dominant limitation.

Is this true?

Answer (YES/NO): YES